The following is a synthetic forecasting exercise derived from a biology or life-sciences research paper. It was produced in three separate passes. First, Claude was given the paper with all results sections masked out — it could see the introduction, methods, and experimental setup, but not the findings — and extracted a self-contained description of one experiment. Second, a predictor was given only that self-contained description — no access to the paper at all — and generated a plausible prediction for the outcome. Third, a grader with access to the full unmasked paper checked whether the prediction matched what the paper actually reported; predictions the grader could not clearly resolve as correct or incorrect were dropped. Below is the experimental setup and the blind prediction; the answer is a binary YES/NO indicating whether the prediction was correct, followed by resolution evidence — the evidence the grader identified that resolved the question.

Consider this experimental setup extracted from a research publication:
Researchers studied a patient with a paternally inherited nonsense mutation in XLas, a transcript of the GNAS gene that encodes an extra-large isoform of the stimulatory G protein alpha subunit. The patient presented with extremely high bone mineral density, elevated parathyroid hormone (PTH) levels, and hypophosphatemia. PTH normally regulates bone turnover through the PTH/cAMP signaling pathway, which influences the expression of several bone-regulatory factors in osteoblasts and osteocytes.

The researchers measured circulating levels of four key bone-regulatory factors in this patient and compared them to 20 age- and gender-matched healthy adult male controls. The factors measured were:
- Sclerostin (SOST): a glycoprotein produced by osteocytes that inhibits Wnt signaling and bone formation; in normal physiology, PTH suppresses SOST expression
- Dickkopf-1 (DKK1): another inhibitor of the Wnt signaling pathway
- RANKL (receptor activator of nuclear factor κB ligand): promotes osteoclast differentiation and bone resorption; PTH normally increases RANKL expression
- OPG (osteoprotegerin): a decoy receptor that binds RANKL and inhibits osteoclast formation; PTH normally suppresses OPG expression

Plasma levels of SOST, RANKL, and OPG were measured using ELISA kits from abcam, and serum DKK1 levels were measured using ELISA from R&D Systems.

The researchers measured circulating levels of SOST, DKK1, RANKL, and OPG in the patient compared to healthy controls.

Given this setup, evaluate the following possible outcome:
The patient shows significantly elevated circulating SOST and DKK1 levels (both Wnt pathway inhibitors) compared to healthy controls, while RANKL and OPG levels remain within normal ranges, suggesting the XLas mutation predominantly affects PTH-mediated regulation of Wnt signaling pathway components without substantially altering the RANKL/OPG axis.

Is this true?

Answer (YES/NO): NO